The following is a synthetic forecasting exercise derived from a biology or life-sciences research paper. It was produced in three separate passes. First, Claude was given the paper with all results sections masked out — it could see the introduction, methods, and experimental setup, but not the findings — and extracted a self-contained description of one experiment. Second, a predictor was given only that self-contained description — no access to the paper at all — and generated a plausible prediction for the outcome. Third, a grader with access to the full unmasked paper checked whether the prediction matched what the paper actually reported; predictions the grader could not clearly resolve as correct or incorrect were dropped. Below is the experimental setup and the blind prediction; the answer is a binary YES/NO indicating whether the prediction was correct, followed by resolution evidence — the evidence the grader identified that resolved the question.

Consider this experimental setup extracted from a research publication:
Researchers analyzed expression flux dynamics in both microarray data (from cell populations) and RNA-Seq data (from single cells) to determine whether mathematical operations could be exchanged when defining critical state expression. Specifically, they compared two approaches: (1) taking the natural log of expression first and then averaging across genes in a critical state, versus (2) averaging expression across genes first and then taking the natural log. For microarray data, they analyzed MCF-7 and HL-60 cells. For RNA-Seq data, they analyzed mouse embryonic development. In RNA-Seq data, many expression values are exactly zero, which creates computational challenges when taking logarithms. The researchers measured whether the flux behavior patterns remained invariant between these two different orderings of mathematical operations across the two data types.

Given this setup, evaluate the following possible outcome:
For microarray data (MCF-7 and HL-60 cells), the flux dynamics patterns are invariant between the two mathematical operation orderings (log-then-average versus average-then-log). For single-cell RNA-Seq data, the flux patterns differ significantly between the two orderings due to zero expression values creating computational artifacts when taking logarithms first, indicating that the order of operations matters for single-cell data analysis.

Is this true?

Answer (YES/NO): YES